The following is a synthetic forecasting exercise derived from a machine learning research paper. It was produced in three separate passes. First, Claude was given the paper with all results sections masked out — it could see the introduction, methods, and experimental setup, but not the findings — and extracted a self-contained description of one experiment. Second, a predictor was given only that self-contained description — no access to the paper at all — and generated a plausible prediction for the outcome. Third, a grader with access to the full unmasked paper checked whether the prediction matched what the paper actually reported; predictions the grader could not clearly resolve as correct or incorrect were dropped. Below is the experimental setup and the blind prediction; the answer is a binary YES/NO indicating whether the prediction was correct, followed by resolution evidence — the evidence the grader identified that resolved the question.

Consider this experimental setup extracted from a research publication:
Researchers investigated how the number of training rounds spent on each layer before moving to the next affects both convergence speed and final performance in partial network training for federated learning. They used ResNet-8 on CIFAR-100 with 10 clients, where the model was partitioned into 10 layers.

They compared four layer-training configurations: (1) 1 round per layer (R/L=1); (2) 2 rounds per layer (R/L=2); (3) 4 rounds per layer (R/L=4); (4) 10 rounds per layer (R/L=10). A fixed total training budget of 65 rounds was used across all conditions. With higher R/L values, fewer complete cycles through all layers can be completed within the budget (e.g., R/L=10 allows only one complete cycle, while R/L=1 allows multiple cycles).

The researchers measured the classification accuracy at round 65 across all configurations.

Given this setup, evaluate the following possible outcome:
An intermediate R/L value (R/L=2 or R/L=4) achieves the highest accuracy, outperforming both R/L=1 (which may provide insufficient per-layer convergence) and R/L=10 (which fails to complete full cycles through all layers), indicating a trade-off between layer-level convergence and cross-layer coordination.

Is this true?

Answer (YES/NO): YES